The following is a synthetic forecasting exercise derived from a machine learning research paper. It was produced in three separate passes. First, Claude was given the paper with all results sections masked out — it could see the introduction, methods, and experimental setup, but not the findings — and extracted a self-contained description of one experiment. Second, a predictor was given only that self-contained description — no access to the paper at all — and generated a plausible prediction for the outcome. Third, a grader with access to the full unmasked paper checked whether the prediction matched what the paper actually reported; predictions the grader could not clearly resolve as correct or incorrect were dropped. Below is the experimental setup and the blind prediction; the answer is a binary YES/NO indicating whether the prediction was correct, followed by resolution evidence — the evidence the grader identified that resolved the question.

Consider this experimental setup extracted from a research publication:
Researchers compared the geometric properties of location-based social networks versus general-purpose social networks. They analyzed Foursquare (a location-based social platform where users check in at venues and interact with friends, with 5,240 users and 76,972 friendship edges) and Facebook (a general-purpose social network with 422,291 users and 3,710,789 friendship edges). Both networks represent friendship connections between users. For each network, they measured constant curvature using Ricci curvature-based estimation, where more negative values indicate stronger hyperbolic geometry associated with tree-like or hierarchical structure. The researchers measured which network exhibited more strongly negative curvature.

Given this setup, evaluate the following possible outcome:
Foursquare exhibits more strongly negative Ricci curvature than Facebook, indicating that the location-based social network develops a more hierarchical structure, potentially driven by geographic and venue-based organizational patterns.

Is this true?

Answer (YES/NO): YES